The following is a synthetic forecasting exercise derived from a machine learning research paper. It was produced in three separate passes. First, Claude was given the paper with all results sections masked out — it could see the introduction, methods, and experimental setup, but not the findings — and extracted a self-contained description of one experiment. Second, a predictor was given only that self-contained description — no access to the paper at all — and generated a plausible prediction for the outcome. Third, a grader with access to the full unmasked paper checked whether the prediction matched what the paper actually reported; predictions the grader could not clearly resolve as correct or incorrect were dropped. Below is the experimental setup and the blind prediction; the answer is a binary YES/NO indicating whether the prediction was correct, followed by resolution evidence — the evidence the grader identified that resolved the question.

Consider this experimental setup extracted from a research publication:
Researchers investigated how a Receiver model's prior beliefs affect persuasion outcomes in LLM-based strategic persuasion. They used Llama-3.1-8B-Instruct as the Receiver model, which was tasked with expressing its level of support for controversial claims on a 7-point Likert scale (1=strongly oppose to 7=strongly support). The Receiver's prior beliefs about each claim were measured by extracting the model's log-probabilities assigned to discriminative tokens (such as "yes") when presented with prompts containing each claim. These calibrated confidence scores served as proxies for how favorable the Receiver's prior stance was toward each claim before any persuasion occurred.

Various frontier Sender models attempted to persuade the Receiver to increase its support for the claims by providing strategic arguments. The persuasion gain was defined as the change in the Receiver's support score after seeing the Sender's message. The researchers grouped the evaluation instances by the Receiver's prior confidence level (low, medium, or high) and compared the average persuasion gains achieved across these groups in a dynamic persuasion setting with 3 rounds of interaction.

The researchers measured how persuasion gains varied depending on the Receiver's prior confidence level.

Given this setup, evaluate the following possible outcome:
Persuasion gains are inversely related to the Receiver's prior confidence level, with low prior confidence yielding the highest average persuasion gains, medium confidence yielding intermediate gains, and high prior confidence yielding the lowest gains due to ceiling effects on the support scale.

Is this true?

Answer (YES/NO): NO